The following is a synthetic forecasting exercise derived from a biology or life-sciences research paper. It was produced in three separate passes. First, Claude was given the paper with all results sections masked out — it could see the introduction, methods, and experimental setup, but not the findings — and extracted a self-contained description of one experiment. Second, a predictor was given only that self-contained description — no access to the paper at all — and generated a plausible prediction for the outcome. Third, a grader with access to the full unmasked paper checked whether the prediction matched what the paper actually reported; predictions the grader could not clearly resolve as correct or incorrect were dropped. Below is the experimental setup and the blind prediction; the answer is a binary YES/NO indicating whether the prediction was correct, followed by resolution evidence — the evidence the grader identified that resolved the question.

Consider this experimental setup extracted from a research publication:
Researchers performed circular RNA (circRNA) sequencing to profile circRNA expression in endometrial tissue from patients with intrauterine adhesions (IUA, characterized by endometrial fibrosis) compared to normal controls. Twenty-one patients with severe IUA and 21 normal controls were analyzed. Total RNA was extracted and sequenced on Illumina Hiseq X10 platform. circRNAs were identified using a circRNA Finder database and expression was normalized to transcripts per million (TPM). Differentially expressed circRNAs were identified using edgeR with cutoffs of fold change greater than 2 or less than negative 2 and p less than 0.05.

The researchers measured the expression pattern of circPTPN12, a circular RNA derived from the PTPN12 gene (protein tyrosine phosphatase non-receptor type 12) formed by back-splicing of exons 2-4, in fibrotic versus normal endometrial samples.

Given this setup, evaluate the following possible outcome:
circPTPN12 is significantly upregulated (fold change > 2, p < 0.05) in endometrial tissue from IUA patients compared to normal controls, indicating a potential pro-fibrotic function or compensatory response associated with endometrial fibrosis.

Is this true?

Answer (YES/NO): YES